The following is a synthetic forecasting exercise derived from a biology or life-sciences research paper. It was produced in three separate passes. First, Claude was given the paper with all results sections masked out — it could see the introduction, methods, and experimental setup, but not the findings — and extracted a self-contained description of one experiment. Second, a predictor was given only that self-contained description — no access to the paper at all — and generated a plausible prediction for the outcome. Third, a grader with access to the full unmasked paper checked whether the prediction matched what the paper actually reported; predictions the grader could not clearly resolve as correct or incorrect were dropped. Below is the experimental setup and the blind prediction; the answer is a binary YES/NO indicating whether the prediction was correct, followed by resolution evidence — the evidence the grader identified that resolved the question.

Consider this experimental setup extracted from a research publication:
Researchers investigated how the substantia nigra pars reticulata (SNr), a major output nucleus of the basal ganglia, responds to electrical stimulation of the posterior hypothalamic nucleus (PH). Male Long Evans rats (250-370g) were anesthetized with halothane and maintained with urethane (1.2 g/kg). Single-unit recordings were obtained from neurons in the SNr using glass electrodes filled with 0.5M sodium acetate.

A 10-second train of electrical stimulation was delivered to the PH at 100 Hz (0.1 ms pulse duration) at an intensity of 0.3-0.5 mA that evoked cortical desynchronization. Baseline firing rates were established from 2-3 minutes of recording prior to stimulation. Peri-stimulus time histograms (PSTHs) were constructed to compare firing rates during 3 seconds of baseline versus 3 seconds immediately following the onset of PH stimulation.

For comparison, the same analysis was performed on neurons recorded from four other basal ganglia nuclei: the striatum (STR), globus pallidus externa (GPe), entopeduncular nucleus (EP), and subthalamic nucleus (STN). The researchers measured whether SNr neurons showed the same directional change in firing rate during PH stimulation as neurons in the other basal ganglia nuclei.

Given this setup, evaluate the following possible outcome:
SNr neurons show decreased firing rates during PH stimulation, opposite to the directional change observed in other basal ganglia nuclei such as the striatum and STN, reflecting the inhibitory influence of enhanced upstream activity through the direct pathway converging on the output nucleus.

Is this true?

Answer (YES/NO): YES